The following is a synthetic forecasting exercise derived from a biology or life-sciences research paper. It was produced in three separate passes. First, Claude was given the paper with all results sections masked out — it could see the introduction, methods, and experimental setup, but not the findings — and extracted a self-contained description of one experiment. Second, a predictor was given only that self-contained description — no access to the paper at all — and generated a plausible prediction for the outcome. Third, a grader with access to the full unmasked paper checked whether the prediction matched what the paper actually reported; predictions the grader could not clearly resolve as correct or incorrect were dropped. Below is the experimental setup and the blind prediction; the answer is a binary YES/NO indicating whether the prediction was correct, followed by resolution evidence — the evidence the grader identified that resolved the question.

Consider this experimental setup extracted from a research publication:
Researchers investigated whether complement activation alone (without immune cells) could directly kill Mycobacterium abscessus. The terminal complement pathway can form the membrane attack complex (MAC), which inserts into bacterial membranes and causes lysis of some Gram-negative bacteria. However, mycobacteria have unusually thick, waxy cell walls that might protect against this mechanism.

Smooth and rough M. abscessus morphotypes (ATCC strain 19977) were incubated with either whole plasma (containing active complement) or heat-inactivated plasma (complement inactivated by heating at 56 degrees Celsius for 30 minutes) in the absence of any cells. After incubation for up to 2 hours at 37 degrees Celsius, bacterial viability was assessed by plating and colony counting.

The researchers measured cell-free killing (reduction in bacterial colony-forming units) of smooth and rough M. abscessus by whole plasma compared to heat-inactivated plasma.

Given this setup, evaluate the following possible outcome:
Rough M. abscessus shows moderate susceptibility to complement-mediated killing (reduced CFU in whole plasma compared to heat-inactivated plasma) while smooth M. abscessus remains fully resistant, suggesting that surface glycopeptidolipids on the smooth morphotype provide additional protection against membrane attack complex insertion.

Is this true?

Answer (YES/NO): NO